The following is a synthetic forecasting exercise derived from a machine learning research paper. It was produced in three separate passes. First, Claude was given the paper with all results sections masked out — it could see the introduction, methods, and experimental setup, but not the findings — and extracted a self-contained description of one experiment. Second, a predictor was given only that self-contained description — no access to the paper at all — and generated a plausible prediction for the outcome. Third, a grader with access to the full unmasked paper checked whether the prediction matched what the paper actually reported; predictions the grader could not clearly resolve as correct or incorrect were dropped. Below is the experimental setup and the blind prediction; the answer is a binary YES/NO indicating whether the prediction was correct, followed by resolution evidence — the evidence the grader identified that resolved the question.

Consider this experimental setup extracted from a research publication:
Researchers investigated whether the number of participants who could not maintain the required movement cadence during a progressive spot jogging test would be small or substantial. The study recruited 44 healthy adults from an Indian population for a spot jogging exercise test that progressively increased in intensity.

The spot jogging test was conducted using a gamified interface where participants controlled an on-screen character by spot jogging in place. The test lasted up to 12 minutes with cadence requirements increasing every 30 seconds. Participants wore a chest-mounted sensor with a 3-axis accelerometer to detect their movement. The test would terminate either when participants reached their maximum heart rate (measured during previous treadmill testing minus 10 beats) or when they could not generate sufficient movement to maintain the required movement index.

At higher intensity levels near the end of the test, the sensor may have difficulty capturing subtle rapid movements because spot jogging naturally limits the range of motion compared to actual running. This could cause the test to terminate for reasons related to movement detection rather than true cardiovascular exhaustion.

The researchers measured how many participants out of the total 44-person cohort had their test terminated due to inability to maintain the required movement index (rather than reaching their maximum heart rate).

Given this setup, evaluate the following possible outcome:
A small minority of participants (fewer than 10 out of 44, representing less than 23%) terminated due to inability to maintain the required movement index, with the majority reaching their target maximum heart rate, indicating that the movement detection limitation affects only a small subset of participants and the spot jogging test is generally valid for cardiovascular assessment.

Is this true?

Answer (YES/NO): YES